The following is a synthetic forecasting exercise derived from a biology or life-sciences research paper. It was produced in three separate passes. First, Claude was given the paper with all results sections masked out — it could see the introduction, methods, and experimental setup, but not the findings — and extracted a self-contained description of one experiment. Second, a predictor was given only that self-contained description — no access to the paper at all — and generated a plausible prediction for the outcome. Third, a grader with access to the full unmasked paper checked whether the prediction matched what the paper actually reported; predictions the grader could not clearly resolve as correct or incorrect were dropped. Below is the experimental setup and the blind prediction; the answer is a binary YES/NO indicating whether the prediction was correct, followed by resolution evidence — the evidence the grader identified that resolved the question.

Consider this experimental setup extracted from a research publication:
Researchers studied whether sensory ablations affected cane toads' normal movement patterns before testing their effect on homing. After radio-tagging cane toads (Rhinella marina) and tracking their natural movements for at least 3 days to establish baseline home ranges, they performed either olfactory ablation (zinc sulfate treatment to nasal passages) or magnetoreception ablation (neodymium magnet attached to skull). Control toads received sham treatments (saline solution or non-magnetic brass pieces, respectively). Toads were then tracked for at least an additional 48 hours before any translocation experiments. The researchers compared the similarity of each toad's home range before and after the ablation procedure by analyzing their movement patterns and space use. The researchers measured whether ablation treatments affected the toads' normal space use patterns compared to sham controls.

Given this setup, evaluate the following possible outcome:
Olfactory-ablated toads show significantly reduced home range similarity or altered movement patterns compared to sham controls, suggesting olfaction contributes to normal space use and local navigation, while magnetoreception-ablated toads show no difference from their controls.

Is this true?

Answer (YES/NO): YES